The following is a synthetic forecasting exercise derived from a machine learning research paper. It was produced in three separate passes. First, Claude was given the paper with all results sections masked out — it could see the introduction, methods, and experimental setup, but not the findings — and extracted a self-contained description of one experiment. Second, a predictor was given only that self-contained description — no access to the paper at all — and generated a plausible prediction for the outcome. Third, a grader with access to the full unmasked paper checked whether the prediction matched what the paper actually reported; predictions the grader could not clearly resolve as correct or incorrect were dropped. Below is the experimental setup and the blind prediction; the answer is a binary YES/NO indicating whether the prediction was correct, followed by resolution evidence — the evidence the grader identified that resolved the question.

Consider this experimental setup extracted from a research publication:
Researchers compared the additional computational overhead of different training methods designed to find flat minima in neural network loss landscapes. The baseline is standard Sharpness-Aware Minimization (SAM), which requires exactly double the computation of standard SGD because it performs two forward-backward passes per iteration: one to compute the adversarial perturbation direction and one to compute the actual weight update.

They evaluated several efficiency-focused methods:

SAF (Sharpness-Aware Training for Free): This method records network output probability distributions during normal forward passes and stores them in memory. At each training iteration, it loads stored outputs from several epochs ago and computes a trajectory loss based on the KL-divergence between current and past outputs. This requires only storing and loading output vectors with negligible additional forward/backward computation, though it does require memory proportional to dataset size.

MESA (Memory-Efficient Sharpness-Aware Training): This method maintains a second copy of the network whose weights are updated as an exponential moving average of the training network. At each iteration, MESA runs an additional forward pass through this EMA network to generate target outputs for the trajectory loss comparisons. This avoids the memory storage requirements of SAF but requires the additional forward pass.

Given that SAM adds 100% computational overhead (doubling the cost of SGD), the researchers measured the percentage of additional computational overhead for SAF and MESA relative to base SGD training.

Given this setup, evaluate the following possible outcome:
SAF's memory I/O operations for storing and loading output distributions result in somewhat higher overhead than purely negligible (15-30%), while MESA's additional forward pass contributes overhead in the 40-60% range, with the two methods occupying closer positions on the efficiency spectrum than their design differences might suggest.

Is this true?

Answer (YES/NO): NO